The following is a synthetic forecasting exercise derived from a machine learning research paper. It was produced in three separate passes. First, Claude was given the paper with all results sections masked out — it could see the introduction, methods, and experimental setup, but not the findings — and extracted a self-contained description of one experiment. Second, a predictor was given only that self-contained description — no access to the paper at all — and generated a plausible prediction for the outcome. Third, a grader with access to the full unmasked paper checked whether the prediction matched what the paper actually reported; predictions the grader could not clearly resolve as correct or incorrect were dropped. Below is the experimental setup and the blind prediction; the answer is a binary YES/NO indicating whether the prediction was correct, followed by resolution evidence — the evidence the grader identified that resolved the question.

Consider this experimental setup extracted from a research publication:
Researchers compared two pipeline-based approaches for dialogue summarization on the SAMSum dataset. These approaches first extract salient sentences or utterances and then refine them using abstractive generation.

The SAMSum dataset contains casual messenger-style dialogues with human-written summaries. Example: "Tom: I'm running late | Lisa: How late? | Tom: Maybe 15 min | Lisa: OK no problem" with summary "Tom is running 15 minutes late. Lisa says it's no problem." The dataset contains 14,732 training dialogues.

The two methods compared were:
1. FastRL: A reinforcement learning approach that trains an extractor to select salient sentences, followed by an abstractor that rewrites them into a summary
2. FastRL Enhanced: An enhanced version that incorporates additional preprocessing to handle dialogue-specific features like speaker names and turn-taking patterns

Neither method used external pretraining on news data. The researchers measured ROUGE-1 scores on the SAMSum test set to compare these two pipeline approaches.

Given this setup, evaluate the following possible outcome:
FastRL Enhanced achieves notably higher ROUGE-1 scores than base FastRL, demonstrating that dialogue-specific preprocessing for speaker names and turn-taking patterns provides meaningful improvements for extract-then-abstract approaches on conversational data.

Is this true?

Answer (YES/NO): NO